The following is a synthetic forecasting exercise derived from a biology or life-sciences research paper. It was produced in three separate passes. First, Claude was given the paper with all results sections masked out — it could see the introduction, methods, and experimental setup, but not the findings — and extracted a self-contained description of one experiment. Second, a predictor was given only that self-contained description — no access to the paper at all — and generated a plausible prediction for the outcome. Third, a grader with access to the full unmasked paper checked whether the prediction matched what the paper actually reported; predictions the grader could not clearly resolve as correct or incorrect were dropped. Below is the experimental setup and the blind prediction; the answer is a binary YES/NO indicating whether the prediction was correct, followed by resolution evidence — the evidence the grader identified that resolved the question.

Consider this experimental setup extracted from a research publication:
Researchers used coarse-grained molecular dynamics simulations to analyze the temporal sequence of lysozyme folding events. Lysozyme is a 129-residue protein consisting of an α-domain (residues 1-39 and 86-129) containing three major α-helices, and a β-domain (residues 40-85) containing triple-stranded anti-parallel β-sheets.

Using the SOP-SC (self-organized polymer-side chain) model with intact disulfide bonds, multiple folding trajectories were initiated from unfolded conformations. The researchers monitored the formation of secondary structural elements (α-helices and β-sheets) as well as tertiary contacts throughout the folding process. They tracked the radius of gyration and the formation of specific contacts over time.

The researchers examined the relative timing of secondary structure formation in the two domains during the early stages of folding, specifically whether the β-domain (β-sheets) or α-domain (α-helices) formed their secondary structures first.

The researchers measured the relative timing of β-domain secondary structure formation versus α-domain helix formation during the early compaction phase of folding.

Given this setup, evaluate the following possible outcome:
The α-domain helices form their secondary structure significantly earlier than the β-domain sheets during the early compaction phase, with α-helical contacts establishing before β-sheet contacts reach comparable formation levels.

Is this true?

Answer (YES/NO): NO